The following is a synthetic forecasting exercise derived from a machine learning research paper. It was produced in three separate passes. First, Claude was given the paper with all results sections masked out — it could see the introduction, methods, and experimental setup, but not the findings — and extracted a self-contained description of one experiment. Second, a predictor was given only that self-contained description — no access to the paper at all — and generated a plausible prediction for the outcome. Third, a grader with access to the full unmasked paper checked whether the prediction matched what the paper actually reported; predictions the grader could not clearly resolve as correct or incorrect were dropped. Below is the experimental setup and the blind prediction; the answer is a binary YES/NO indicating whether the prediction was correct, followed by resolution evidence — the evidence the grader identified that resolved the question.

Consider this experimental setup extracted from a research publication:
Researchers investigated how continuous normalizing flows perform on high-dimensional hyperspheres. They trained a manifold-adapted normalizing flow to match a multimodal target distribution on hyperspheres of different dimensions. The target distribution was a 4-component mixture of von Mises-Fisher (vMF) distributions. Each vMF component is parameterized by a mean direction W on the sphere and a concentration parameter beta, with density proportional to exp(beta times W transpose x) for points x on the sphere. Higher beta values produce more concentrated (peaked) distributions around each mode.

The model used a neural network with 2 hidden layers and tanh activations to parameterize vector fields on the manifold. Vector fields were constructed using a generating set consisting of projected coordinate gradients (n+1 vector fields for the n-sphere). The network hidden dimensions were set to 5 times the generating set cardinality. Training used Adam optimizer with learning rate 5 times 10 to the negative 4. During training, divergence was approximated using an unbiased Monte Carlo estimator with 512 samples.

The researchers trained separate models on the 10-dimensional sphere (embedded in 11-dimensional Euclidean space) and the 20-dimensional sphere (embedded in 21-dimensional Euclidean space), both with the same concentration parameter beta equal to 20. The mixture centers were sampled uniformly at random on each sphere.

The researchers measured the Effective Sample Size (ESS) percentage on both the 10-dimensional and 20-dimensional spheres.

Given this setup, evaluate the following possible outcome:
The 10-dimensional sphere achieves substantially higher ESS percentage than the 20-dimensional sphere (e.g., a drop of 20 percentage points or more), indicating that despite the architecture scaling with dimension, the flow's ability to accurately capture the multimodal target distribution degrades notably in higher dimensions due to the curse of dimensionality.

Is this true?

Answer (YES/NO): NO